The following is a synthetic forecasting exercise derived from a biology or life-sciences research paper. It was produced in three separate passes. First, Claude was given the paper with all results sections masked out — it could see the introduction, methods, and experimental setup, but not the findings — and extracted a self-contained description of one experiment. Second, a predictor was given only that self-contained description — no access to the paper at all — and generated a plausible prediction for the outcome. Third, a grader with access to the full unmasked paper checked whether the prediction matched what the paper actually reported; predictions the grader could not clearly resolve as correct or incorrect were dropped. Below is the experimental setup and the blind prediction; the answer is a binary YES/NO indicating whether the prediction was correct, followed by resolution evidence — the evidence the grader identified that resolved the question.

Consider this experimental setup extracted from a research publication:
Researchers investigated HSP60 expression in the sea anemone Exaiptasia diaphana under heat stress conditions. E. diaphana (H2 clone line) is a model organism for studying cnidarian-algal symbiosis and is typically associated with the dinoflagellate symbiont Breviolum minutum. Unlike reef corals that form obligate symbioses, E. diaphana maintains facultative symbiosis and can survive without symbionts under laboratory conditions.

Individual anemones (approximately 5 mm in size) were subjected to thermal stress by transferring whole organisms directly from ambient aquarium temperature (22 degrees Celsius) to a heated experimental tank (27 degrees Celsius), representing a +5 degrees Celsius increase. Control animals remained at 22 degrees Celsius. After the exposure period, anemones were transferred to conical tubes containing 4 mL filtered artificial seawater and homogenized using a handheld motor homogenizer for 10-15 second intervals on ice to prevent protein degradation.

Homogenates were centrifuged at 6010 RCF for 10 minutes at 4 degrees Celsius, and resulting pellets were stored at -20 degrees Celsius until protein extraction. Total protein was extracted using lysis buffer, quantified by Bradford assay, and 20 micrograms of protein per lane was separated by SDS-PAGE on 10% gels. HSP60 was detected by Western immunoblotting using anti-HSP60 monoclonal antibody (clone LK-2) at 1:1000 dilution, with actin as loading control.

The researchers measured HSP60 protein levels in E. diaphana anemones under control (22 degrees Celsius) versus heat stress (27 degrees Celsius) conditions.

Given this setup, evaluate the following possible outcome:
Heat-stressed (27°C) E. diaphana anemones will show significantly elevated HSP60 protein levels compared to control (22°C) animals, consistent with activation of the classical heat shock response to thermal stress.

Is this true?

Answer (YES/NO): YES